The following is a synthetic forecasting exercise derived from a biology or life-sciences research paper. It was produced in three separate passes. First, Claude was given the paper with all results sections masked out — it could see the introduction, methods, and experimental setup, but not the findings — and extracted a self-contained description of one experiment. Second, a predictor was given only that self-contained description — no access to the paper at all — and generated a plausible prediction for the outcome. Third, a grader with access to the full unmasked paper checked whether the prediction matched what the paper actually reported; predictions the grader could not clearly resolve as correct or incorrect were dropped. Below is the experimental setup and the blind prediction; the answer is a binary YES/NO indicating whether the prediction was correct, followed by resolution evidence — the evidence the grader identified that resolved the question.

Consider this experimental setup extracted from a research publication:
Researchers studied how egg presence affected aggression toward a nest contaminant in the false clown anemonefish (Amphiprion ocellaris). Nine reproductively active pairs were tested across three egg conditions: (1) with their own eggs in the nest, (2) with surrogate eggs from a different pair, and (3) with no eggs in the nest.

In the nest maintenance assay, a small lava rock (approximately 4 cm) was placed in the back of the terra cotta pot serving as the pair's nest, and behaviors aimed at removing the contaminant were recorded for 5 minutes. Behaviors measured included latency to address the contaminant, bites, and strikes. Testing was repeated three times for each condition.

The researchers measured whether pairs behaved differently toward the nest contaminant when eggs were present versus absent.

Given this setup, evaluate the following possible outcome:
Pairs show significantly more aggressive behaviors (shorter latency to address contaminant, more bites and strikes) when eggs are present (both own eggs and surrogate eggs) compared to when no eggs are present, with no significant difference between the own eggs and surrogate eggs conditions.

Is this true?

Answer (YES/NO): YES